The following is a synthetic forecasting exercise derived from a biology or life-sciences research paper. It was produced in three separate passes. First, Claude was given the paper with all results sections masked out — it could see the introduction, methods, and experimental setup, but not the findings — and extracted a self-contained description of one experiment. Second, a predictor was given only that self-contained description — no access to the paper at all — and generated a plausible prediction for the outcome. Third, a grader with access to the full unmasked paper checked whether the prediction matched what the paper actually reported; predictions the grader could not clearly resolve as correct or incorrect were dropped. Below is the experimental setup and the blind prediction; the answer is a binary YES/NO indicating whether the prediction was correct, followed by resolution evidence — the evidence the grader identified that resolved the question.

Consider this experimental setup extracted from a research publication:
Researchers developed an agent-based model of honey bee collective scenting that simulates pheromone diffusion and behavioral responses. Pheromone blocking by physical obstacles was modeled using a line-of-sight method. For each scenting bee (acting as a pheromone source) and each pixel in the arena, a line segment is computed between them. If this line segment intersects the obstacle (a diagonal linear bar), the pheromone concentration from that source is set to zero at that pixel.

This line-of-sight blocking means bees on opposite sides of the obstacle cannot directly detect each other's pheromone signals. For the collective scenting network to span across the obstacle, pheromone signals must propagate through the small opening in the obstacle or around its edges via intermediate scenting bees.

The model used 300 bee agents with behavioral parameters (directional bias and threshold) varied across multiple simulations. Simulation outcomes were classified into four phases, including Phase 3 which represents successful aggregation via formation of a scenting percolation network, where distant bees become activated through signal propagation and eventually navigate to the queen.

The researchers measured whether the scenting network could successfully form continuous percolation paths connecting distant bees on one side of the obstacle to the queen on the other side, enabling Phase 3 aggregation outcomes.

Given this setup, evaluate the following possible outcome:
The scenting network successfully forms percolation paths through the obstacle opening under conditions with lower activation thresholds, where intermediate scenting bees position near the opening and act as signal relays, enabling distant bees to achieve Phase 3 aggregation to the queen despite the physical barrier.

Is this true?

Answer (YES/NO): NO